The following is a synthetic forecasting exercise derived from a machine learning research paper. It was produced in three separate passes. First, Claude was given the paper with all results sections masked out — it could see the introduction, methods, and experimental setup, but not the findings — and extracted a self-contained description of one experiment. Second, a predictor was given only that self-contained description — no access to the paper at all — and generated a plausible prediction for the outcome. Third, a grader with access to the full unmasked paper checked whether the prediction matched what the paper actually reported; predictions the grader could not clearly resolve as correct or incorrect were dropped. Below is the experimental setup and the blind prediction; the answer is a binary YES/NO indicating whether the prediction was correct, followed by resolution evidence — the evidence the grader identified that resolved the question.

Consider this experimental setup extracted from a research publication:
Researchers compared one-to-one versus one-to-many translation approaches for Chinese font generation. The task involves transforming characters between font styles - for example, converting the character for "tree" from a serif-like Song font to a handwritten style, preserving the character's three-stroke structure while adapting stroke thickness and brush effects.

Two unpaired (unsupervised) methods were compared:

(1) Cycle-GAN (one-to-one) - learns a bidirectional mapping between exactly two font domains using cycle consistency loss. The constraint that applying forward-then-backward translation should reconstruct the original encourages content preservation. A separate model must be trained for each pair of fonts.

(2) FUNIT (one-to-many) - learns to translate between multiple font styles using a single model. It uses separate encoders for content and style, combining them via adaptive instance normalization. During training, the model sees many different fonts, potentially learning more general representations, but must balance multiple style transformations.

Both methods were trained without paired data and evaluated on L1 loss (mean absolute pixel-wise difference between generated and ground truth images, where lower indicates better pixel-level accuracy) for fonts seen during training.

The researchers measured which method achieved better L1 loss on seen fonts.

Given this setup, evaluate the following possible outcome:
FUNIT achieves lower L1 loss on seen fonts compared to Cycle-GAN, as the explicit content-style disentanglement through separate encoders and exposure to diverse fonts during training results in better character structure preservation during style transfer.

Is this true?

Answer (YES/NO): YES